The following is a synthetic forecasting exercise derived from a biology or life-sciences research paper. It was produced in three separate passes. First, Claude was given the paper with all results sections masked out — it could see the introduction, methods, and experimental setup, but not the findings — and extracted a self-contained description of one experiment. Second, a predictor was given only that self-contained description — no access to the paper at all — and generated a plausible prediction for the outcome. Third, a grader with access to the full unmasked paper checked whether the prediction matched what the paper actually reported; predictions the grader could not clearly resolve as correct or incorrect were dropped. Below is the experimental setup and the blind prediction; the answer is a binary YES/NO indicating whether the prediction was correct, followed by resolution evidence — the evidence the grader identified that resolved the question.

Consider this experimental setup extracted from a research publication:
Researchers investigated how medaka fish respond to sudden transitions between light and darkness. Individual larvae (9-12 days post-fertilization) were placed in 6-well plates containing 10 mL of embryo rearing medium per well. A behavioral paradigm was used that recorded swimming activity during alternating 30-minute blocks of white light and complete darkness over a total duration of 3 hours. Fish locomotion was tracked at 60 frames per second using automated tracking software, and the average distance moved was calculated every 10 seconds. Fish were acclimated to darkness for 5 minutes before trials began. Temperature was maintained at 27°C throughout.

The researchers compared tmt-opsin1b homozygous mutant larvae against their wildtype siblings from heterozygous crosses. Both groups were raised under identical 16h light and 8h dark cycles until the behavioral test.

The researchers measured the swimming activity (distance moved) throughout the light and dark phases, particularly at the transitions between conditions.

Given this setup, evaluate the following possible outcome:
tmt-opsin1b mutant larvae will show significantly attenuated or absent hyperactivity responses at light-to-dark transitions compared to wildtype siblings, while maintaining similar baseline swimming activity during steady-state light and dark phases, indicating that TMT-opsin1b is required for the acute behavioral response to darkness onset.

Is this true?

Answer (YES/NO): NO